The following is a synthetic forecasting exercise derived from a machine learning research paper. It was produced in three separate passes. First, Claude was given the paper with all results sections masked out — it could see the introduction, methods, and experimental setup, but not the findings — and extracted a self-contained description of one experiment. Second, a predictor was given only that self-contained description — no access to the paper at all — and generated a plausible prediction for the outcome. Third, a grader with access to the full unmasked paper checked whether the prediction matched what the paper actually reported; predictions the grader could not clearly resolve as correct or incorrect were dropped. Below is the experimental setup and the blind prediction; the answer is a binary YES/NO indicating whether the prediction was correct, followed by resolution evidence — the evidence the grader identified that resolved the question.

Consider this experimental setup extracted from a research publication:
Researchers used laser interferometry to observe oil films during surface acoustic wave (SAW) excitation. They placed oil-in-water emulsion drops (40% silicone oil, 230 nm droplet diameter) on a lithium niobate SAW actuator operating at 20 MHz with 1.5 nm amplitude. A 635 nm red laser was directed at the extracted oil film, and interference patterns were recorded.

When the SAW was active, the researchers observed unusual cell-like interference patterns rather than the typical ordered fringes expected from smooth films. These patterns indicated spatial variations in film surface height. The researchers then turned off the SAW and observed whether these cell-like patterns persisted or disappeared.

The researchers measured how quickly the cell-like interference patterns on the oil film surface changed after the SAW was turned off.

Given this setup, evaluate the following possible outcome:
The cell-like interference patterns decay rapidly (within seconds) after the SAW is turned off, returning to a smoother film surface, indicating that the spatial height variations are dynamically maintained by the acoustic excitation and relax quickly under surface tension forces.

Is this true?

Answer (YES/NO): YES